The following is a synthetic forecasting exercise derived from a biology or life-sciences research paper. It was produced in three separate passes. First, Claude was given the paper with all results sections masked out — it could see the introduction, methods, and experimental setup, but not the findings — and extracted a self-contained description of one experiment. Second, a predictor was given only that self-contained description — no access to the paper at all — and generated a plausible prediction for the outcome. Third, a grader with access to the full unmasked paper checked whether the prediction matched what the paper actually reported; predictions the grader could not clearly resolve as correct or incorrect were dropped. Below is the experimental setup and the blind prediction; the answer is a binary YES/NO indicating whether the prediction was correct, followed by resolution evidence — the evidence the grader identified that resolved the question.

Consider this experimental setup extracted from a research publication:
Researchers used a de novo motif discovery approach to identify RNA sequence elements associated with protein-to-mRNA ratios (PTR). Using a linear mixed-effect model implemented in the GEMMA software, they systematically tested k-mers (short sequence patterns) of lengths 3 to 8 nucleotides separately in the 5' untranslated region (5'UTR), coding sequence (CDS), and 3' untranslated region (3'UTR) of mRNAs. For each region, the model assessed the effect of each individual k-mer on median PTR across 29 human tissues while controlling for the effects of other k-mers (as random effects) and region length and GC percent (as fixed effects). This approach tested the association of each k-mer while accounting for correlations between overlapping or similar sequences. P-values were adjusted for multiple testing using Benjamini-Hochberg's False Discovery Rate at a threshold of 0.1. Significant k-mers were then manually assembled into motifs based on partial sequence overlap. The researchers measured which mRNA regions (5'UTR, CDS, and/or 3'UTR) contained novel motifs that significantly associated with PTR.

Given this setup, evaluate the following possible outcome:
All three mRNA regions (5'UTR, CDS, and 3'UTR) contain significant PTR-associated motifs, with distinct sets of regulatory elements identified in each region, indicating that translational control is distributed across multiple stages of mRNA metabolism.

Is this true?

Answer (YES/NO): YES